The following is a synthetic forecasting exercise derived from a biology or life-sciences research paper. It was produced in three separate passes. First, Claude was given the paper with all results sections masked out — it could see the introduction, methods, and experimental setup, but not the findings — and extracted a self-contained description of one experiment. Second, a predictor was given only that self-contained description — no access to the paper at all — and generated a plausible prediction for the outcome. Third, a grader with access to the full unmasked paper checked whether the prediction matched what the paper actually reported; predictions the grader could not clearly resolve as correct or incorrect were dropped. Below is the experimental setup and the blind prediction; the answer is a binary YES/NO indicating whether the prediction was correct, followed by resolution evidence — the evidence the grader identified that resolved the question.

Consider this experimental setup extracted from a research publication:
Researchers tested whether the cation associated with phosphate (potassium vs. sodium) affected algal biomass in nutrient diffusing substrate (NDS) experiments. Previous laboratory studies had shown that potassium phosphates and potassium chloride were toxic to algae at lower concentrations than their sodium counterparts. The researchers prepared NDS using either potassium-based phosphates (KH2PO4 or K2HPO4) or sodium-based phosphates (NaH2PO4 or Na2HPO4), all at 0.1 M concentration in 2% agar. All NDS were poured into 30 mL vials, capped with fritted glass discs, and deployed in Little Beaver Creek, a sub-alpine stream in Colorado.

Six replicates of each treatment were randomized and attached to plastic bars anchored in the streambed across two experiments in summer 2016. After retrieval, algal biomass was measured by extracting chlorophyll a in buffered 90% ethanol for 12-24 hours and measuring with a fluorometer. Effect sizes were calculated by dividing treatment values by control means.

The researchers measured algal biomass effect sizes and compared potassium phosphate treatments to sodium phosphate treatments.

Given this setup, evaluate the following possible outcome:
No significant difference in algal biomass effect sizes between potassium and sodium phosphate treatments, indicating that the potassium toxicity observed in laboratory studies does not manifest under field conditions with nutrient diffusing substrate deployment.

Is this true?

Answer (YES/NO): YES